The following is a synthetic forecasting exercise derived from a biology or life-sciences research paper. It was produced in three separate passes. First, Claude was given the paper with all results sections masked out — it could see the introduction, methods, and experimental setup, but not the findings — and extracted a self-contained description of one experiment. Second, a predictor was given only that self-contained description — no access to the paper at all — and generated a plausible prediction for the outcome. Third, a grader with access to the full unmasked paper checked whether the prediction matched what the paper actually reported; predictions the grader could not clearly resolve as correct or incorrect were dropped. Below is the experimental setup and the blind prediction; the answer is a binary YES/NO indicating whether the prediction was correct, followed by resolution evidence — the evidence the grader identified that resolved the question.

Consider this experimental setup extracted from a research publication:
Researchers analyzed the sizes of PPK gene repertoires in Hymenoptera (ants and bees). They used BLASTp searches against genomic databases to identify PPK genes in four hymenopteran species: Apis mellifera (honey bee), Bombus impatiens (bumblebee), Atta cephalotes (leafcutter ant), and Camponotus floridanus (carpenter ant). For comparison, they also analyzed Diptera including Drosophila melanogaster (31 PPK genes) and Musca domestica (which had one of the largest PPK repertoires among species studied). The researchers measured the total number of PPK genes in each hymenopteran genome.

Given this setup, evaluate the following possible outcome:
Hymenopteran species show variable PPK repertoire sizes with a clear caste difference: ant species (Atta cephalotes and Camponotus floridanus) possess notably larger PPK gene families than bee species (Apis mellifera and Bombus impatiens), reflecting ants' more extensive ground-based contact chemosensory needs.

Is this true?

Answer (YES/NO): NO